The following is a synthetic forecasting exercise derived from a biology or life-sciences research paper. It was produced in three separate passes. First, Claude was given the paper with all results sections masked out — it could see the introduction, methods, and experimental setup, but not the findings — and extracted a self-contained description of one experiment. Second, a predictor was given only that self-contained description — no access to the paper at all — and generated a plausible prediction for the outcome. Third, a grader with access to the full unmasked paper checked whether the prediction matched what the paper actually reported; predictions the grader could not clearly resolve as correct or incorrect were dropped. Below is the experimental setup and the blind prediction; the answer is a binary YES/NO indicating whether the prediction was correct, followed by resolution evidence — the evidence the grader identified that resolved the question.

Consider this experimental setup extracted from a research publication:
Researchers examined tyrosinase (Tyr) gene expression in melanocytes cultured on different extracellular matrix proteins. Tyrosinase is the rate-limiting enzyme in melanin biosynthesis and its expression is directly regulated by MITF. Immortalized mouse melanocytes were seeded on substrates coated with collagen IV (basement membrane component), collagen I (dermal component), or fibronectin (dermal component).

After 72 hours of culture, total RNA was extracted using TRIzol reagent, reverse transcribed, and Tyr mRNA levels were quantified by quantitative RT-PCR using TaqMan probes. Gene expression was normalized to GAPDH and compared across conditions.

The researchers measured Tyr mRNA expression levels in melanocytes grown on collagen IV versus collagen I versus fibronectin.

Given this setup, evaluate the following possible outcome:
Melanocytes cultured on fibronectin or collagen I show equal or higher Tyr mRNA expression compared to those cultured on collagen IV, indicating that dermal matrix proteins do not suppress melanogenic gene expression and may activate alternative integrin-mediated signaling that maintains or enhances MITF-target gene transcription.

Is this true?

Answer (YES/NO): NO